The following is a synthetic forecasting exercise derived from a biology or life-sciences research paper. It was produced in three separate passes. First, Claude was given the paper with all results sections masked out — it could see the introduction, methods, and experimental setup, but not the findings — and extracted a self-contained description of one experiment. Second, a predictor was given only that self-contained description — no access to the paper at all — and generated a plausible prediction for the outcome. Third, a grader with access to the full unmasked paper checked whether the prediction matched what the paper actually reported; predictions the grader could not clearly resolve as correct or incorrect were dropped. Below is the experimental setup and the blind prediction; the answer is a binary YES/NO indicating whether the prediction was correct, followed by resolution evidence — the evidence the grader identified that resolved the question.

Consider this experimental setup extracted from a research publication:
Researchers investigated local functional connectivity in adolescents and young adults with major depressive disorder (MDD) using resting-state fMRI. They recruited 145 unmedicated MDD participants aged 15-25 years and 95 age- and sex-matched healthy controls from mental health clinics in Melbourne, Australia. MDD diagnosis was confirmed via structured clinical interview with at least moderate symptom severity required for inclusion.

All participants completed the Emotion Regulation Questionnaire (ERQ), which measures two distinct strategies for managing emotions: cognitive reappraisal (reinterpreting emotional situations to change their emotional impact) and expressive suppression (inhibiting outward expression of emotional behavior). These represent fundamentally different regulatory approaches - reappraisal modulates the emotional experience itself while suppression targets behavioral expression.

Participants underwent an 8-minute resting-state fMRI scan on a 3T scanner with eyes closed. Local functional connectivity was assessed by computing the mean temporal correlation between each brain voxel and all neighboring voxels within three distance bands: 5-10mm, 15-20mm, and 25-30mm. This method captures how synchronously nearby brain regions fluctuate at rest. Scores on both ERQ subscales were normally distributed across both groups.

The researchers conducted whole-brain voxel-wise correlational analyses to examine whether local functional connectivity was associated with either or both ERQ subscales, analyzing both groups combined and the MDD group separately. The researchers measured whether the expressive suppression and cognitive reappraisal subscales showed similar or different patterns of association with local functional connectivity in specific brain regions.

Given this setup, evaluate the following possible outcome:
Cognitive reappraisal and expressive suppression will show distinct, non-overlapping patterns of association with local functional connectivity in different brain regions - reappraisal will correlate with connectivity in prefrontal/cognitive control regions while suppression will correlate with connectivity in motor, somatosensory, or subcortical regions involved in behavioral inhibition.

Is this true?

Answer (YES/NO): NO